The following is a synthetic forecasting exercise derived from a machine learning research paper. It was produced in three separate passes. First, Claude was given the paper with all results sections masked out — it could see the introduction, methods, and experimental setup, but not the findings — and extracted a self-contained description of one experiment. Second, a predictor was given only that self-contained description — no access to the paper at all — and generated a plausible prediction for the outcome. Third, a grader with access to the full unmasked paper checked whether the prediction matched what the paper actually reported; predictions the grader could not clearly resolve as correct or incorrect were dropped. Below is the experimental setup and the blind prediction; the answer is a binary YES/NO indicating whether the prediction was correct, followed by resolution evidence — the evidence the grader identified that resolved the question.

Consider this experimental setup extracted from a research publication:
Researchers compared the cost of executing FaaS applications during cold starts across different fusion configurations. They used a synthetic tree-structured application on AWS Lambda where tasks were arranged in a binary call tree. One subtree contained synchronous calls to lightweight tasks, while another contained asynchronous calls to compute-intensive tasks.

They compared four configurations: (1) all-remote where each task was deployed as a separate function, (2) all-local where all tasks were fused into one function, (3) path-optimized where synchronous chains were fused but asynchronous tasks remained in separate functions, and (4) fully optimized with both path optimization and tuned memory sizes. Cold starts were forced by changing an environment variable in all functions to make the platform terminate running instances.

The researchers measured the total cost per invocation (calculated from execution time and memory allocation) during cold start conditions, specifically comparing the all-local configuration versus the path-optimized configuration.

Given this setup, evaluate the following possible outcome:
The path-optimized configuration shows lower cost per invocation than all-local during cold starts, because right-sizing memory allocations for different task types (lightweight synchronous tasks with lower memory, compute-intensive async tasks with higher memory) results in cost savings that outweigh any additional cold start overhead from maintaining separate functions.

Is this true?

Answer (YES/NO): NO